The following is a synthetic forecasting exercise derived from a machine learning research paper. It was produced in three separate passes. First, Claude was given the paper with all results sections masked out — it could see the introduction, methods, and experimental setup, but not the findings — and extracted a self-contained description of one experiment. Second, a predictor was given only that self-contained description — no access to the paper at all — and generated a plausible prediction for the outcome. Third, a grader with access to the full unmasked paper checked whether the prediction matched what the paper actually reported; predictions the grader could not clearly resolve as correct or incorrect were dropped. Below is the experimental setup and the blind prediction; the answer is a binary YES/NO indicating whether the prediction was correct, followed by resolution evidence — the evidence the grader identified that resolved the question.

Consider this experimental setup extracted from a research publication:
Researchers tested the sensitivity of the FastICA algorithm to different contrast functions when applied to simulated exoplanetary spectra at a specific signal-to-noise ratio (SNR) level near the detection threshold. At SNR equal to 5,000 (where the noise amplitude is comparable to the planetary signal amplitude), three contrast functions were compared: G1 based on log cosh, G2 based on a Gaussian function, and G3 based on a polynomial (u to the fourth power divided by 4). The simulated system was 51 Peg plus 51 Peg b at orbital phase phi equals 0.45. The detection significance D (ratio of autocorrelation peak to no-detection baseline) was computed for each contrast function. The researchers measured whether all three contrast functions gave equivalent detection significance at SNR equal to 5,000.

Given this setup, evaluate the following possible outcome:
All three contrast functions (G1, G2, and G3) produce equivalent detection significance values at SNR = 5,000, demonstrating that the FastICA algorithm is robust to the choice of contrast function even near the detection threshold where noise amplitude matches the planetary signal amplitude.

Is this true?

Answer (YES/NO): NO